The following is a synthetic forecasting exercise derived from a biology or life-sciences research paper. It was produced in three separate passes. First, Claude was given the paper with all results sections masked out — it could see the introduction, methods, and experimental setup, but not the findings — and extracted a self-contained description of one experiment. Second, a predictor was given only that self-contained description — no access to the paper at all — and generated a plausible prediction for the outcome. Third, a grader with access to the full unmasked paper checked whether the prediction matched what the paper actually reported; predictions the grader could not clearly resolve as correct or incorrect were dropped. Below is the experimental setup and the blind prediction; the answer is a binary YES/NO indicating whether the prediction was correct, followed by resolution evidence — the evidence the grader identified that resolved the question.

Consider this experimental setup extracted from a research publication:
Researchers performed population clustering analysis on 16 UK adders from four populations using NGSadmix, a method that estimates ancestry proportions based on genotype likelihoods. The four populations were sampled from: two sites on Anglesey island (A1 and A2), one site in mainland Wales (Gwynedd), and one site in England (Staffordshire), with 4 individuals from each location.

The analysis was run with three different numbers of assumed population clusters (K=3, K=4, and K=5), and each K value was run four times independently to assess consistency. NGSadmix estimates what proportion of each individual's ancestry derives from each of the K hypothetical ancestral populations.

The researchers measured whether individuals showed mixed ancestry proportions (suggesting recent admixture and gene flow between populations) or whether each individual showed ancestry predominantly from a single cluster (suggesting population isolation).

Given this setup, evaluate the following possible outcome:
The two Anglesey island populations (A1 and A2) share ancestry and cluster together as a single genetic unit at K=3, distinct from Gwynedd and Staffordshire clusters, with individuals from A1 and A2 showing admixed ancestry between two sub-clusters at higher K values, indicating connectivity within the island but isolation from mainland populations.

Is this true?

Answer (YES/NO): NO